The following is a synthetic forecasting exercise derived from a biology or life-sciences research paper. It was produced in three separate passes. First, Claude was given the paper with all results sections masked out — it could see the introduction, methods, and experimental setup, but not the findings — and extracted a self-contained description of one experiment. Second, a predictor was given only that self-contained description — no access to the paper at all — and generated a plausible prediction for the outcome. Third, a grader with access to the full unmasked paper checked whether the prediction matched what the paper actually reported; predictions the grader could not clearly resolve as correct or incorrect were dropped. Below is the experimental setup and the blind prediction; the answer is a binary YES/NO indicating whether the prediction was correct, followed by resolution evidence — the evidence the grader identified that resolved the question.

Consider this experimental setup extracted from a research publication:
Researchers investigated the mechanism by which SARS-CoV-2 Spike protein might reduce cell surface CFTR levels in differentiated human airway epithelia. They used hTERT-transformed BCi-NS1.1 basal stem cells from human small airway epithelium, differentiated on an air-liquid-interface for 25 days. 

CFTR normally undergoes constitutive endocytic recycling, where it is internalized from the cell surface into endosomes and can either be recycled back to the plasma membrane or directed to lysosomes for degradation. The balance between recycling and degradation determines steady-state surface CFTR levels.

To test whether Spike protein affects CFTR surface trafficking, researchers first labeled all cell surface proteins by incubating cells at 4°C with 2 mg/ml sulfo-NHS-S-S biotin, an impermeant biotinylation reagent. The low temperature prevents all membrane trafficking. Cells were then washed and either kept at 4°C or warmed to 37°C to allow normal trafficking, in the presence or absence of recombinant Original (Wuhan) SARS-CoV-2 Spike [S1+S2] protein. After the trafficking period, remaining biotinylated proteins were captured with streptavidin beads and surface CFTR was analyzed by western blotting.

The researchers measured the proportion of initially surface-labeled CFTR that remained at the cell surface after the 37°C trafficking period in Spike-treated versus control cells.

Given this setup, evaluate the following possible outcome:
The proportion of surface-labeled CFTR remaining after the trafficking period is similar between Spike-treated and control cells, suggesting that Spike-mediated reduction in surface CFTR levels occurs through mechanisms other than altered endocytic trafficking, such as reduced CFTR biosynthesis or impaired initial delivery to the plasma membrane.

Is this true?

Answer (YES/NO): NO